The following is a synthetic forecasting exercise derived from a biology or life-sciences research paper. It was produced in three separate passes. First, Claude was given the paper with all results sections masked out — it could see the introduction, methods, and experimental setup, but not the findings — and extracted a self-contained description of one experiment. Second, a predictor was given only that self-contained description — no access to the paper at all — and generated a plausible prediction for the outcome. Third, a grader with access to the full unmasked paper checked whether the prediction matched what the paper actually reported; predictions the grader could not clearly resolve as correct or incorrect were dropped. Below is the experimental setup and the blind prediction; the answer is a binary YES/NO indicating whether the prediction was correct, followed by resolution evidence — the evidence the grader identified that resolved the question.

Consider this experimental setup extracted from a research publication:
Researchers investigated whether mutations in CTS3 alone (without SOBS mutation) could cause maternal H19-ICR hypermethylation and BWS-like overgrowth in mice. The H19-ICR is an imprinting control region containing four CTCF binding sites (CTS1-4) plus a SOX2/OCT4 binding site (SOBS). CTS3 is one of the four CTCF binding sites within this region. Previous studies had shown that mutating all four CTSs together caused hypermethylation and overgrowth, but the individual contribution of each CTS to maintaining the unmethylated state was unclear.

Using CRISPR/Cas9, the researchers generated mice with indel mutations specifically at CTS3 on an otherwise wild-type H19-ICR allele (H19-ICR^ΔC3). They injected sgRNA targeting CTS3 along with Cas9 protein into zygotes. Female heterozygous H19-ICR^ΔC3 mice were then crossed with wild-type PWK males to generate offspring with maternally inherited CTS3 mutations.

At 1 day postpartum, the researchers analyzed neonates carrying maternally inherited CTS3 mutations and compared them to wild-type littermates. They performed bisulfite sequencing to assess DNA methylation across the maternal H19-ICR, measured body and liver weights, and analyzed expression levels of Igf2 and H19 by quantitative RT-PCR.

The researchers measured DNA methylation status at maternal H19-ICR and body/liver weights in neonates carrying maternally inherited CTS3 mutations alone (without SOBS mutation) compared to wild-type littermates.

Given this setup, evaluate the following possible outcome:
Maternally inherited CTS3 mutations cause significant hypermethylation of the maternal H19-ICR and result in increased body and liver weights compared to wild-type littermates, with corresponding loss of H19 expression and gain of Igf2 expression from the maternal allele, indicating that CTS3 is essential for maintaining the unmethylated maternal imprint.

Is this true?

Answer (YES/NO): NO